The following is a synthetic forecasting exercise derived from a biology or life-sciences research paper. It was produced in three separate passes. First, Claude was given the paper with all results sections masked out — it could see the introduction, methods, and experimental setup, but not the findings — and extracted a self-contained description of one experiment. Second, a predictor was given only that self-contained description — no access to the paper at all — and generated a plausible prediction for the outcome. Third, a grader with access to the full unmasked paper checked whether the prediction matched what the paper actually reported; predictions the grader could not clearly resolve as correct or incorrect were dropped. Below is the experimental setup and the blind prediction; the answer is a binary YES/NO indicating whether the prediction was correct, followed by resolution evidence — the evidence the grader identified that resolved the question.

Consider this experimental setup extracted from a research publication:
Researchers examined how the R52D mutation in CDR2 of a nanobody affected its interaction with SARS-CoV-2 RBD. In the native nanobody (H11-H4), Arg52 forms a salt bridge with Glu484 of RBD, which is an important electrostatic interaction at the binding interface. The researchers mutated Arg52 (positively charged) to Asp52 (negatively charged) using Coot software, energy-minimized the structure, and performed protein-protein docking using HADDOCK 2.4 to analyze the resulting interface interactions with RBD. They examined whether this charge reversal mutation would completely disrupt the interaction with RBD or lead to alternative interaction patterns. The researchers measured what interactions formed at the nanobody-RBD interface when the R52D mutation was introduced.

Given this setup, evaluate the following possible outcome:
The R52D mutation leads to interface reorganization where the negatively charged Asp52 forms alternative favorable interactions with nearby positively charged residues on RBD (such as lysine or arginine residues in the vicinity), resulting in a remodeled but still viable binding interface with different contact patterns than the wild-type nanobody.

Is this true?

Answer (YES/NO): NO